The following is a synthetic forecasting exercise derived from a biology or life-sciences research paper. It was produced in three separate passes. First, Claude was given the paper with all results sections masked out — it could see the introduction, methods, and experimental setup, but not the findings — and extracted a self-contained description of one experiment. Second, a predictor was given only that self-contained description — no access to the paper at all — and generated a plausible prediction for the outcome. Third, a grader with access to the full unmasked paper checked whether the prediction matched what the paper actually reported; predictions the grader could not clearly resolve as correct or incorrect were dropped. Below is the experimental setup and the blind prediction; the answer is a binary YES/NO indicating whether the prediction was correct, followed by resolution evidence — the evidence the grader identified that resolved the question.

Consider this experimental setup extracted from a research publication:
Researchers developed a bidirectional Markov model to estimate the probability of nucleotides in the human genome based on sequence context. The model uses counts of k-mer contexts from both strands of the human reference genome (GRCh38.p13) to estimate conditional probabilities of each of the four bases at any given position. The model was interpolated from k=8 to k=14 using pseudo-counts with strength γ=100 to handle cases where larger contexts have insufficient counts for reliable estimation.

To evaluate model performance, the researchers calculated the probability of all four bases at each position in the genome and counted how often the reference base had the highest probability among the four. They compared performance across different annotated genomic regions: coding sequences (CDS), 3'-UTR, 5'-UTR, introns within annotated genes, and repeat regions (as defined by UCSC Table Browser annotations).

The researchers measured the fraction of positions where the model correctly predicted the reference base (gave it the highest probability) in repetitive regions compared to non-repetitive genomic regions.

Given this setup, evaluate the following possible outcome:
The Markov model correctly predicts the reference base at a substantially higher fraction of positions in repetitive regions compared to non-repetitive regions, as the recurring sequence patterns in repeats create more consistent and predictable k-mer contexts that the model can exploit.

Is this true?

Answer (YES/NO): YES